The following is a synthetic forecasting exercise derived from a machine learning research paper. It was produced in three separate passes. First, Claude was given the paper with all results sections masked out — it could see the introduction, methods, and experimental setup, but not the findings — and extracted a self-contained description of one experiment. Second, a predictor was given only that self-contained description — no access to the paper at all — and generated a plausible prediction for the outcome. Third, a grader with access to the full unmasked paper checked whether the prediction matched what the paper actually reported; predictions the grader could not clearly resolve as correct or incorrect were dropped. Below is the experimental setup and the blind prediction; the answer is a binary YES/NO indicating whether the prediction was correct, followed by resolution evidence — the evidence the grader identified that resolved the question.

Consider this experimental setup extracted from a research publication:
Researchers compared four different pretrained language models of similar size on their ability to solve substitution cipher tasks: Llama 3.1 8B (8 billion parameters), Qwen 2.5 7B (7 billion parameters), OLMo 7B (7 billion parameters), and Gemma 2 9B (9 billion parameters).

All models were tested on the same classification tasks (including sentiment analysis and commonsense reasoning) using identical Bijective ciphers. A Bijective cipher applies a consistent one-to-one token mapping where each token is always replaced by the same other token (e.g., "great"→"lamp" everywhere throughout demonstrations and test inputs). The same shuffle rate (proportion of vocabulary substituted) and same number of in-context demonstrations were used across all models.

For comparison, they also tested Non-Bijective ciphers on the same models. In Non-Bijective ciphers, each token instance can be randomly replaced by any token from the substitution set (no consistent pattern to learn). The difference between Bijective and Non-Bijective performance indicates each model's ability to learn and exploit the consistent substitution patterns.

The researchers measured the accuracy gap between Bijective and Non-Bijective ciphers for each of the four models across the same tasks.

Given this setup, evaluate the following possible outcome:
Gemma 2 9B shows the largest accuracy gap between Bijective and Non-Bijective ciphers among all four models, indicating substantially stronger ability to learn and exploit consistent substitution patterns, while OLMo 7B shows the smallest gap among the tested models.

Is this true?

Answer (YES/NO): NO